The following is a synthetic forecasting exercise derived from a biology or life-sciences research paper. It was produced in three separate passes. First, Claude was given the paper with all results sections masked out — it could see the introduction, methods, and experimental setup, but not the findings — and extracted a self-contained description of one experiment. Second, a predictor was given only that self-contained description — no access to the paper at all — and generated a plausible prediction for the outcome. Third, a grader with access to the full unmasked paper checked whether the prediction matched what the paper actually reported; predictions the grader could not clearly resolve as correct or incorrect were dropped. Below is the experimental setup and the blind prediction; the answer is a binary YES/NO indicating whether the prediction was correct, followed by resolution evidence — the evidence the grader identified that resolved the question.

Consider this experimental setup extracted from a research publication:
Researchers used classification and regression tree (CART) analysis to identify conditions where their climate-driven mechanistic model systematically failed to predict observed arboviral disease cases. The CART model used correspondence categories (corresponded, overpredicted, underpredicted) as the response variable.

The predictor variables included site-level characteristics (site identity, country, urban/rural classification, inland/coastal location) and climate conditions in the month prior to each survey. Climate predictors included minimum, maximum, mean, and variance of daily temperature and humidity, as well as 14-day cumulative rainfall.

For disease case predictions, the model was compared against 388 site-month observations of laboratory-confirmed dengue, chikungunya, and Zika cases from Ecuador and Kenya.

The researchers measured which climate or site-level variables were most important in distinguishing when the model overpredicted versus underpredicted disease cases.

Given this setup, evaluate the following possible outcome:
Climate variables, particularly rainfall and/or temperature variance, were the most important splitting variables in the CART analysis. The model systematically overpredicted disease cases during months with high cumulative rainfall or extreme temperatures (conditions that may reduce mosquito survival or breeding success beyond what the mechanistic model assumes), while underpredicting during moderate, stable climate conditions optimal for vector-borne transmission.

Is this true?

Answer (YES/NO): NO